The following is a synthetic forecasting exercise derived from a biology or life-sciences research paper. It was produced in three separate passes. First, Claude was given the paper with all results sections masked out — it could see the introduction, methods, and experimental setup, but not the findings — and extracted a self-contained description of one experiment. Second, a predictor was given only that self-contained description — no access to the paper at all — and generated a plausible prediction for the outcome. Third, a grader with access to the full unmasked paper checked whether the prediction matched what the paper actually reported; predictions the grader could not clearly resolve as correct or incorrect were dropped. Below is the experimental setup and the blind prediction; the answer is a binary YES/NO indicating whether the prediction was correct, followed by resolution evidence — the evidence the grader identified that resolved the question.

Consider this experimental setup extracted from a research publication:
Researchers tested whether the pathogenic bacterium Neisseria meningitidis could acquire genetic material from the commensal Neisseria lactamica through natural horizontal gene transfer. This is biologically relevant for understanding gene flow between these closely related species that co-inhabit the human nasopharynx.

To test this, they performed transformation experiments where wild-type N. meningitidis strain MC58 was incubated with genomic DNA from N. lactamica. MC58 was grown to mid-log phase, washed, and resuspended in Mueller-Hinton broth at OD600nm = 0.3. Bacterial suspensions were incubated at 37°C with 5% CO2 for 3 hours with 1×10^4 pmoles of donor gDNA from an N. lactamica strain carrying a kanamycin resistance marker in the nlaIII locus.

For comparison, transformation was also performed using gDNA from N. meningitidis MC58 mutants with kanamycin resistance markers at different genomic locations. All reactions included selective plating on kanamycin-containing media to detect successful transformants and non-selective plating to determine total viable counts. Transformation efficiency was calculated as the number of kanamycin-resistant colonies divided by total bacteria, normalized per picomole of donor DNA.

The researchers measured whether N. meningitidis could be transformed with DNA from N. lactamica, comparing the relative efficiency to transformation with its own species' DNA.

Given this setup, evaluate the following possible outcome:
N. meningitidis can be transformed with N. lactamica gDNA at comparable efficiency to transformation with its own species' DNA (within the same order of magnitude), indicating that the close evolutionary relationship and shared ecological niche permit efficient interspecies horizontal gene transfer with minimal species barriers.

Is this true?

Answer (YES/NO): NO